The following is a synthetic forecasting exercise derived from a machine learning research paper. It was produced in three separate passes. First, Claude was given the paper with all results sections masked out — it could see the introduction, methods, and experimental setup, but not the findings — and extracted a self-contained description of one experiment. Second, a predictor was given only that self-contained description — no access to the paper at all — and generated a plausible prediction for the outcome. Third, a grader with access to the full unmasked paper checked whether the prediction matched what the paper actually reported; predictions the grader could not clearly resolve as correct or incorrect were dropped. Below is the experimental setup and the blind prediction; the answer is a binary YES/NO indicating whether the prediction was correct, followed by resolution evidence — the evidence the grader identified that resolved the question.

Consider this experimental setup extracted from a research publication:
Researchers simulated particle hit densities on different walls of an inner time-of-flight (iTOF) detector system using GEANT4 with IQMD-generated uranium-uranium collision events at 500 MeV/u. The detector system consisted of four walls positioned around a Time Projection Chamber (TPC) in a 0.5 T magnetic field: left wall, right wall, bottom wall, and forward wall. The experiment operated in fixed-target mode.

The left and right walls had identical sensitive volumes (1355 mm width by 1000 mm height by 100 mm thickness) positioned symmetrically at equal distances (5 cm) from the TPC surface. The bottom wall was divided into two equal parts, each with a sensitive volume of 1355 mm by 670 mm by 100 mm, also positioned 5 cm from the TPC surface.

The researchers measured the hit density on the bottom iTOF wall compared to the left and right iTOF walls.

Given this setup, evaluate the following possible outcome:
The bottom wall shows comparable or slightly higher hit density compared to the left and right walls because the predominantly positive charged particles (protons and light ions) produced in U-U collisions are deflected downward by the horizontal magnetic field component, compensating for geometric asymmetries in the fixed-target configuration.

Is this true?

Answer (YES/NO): YES